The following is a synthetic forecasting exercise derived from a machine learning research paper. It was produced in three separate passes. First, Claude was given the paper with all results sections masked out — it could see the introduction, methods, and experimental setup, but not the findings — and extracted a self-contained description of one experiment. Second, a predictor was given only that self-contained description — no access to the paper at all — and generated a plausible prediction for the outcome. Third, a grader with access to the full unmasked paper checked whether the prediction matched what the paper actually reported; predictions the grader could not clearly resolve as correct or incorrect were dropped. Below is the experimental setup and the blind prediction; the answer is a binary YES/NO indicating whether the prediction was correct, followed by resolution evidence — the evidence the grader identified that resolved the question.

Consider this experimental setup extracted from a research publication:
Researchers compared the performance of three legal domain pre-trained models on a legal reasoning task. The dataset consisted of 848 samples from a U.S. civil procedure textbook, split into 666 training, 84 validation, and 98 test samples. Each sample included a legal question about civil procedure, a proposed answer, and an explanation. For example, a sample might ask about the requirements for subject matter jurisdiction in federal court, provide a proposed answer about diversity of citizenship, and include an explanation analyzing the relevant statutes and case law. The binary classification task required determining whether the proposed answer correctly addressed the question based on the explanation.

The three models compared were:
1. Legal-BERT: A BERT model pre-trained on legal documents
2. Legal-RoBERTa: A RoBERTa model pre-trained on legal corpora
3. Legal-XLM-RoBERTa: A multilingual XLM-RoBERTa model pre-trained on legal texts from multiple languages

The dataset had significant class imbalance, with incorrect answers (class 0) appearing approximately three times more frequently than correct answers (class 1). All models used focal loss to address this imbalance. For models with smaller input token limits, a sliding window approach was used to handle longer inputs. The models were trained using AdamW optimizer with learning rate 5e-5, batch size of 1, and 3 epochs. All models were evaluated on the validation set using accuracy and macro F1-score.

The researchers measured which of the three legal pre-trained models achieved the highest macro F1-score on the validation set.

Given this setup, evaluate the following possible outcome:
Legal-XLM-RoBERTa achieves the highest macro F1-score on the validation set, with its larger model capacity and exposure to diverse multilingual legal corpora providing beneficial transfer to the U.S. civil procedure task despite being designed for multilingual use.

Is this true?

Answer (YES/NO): NO